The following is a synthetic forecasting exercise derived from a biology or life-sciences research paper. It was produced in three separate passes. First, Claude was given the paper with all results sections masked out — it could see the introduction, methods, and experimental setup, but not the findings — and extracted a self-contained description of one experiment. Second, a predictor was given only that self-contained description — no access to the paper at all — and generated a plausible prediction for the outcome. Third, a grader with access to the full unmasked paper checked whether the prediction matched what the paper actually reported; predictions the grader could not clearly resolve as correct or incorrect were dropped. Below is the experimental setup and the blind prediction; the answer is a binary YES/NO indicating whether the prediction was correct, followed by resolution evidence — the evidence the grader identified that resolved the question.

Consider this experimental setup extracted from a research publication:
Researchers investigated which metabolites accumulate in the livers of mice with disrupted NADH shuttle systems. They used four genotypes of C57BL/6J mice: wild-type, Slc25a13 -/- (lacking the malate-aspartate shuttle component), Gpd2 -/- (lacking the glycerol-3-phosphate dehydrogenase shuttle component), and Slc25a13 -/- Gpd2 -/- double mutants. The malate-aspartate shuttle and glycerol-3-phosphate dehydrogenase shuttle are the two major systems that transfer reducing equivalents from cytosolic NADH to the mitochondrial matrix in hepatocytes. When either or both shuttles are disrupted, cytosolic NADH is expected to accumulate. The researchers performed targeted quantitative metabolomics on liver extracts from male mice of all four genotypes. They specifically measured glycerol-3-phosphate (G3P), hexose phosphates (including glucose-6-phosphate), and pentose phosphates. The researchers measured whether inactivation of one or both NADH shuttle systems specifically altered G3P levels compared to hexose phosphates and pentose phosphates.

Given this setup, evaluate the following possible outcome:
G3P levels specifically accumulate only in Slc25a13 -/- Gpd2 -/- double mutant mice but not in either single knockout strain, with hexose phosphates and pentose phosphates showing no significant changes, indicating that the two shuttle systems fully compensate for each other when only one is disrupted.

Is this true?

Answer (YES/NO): NO